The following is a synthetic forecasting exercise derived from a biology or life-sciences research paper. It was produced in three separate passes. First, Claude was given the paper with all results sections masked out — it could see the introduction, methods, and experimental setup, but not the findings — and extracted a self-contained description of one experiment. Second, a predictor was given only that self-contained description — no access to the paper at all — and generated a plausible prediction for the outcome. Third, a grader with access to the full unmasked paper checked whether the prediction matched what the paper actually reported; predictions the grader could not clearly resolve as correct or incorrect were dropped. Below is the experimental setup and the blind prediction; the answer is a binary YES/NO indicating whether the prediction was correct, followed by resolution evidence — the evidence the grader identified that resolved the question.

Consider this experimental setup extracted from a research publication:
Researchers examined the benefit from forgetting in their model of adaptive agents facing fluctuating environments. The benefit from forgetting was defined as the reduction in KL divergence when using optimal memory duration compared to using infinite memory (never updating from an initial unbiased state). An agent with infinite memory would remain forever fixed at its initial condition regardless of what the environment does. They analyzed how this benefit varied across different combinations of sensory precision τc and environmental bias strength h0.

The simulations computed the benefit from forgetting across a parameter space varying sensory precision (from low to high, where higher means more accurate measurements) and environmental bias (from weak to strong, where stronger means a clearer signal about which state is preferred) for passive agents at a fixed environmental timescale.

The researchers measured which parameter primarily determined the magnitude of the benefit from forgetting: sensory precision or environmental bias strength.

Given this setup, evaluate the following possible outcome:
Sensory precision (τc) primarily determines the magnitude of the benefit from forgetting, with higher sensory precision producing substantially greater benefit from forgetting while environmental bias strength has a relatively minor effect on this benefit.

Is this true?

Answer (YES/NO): NO